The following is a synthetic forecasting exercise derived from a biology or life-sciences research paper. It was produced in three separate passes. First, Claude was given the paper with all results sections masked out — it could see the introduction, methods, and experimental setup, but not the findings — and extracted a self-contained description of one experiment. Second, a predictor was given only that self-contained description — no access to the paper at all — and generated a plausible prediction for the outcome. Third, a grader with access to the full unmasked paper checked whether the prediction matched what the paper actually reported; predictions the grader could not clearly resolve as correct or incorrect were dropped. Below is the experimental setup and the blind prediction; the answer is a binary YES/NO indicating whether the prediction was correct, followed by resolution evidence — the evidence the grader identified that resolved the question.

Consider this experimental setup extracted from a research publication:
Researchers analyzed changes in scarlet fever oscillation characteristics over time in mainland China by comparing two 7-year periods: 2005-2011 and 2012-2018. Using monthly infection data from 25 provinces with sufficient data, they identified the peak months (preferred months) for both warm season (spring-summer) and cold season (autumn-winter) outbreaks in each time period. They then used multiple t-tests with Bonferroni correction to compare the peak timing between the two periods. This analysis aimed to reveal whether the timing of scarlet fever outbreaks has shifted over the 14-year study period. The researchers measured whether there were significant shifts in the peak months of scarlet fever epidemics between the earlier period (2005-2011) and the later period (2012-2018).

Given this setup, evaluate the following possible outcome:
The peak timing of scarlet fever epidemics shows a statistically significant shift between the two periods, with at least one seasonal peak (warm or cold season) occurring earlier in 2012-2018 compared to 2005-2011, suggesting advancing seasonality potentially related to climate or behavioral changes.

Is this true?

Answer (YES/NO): NO